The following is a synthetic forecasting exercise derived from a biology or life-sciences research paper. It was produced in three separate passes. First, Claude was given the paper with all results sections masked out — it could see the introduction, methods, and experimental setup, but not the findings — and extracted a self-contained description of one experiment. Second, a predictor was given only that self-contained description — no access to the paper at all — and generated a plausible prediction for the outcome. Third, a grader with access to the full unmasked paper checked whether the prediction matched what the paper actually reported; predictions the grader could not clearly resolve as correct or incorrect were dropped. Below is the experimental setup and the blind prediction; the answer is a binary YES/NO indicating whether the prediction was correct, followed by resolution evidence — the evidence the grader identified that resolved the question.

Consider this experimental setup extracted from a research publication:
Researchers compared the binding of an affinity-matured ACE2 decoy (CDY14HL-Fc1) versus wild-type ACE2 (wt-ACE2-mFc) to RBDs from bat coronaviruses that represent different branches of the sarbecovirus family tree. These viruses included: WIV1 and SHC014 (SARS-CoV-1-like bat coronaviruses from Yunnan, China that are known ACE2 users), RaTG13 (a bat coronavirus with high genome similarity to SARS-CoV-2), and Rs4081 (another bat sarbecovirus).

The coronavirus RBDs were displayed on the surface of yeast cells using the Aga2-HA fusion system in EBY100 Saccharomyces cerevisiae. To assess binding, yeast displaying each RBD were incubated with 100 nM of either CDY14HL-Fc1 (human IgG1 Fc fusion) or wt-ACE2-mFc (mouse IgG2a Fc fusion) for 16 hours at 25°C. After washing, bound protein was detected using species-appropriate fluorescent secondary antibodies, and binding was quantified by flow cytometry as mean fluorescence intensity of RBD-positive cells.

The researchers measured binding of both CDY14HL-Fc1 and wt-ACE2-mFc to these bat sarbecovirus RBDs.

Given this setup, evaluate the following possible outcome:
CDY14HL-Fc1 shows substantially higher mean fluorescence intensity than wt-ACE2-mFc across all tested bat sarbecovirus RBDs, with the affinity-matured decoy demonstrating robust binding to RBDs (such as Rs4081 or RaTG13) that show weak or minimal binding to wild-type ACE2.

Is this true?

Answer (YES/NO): NO